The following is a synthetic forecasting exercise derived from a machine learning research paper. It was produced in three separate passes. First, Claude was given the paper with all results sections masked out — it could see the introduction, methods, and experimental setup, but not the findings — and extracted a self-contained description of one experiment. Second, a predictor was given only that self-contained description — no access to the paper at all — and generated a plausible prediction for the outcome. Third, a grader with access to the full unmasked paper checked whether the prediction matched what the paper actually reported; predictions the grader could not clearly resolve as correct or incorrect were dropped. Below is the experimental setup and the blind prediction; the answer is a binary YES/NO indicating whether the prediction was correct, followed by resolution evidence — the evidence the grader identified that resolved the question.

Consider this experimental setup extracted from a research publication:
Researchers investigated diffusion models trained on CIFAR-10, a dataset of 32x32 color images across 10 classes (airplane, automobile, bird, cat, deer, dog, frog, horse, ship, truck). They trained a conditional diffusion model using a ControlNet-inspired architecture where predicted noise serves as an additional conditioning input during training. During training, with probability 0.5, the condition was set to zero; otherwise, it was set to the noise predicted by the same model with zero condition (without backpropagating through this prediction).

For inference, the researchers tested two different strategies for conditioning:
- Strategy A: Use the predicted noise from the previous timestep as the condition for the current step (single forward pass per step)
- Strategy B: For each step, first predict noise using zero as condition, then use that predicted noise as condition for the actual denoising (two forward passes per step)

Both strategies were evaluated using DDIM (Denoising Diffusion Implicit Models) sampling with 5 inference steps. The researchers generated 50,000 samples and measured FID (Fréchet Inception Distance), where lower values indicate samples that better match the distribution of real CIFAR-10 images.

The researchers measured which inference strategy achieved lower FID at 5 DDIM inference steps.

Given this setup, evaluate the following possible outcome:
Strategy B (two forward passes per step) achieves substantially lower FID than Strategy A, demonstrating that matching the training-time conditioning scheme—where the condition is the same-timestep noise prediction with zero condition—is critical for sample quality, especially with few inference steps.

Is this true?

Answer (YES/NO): YES